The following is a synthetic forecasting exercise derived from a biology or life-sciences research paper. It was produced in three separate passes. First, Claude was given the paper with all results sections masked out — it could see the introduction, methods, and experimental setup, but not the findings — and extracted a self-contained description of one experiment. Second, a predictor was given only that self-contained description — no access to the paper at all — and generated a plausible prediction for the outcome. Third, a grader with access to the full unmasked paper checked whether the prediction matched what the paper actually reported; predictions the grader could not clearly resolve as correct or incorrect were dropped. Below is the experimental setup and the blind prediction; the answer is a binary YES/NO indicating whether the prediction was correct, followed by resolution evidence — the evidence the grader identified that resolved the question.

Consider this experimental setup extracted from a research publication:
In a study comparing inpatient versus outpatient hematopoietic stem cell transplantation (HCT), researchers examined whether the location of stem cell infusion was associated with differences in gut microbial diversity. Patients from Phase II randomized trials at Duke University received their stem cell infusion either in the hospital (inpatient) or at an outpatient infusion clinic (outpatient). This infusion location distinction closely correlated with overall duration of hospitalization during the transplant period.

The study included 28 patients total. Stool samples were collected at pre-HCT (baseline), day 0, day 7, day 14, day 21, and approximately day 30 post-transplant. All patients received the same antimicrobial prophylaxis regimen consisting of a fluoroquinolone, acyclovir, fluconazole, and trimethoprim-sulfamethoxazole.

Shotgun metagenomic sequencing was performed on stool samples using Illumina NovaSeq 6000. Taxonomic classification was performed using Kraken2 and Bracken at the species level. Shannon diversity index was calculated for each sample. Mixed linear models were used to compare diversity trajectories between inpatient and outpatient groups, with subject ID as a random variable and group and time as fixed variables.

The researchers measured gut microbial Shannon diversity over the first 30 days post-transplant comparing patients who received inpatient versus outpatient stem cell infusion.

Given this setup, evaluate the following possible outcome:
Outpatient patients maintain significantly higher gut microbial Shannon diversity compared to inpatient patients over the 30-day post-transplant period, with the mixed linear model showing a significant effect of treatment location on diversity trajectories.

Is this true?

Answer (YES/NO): YES